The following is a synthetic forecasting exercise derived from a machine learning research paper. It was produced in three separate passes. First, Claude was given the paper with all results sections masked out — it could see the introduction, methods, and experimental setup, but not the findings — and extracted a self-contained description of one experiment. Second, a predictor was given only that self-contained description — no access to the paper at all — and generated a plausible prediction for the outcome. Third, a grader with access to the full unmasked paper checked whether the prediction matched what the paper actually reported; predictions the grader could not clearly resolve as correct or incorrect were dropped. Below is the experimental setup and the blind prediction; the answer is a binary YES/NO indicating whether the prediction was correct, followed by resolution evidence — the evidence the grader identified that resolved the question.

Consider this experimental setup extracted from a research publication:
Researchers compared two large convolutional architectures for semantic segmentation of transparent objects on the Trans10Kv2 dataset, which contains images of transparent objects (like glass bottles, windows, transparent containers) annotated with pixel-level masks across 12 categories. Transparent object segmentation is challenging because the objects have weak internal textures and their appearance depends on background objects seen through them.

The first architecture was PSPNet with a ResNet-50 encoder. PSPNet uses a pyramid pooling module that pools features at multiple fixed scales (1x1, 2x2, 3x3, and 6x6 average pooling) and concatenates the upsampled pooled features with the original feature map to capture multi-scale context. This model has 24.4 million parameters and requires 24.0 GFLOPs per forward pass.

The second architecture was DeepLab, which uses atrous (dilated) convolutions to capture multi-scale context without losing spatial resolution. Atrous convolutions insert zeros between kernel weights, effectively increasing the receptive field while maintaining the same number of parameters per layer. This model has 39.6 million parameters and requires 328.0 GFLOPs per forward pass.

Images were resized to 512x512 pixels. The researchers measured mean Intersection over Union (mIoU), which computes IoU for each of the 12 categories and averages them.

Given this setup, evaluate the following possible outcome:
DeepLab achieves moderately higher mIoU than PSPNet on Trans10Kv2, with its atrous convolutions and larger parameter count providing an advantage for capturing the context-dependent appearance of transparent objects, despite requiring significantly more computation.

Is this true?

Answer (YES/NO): NO